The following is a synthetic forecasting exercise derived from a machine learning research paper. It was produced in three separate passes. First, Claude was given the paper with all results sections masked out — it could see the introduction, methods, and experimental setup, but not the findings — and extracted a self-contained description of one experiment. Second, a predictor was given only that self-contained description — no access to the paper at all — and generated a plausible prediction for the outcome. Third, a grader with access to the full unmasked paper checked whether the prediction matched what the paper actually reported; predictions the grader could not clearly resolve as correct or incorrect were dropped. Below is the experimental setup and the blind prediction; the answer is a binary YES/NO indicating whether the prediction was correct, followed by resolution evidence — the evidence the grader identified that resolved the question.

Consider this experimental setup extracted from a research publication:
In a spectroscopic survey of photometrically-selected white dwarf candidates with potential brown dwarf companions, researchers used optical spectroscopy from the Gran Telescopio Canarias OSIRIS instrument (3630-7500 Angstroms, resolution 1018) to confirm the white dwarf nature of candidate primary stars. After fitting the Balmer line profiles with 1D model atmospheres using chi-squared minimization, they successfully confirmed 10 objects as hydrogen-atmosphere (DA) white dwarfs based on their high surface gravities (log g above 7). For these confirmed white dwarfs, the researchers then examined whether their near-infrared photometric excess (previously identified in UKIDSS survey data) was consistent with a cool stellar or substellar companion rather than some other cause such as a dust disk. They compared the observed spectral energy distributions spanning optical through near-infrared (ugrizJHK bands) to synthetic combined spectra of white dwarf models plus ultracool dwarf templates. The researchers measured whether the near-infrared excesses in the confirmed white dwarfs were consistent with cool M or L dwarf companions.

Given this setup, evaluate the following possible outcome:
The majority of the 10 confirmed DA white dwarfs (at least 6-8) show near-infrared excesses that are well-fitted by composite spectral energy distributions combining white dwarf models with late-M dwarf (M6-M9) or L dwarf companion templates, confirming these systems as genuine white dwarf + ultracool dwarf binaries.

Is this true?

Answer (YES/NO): NO